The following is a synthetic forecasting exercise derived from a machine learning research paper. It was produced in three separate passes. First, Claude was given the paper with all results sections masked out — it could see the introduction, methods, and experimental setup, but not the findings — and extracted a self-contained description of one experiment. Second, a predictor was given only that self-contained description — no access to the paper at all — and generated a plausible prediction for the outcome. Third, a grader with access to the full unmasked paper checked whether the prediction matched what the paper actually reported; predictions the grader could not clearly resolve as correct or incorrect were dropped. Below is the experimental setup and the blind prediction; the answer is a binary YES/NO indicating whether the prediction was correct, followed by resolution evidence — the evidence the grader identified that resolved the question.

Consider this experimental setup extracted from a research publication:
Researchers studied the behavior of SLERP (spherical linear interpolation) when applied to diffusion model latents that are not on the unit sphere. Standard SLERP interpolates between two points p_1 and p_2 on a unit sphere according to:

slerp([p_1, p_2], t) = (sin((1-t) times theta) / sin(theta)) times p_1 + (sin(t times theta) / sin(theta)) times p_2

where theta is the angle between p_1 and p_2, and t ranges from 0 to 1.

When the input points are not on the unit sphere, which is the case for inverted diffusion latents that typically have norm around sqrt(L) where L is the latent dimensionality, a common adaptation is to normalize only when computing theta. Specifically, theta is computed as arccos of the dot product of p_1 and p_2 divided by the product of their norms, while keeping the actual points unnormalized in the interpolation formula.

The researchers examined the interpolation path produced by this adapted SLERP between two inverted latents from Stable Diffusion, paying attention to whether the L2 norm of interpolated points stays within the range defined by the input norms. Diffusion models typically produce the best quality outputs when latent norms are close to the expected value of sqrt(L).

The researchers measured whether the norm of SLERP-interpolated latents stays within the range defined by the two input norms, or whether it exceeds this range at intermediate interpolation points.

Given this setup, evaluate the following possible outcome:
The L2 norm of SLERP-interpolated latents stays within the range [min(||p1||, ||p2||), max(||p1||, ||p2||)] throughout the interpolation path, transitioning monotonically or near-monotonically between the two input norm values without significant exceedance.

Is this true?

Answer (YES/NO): NO